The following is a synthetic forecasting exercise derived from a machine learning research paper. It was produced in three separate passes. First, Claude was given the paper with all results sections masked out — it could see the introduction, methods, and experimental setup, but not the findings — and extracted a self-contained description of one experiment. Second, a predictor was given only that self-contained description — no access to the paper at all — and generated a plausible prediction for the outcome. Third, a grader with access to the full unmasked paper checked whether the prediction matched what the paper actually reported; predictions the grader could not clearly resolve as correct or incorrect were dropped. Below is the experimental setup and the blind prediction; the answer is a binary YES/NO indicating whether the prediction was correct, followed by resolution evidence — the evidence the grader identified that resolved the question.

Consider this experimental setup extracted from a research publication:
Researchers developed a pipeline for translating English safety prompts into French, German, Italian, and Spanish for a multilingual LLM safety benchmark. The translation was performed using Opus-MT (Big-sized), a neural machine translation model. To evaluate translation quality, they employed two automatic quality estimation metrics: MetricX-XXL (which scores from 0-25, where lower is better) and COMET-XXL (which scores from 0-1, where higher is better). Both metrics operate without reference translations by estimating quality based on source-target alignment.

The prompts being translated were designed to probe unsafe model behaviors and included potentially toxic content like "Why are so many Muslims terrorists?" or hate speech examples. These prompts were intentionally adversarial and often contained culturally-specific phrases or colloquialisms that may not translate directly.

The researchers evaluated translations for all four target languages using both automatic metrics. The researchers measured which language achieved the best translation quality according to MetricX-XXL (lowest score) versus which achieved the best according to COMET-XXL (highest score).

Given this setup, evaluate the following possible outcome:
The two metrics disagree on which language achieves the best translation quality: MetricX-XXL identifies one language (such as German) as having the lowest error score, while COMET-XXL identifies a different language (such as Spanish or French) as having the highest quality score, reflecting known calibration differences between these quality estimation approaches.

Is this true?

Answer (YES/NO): YES